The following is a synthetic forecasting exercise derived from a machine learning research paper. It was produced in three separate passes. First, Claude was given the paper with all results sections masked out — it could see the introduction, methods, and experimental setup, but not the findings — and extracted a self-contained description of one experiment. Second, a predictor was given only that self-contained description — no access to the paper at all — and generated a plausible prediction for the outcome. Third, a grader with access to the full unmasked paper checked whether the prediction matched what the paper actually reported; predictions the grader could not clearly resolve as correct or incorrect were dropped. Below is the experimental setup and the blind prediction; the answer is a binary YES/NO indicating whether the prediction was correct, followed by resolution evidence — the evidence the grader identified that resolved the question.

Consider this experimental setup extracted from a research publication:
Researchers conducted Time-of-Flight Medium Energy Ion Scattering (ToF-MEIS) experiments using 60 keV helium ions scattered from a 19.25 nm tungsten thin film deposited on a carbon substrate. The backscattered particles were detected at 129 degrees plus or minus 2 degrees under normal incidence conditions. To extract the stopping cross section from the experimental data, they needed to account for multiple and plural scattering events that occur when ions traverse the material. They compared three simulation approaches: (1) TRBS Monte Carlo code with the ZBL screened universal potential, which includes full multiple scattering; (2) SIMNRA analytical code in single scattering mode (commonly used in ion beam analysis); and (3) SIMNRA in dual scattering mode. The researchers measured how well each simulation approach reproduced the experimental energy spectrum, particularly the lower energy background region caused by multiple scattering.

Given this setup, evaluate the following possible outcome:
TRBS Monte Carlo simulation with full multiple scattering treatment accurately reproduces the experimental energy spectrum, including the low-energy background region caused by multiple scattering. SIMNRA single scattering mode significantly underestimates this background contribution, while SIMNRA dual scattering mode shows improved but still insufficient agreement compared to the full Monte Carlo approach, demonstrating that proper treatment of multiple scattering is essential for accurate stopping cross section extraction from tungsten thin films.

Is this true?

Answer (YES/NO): YES